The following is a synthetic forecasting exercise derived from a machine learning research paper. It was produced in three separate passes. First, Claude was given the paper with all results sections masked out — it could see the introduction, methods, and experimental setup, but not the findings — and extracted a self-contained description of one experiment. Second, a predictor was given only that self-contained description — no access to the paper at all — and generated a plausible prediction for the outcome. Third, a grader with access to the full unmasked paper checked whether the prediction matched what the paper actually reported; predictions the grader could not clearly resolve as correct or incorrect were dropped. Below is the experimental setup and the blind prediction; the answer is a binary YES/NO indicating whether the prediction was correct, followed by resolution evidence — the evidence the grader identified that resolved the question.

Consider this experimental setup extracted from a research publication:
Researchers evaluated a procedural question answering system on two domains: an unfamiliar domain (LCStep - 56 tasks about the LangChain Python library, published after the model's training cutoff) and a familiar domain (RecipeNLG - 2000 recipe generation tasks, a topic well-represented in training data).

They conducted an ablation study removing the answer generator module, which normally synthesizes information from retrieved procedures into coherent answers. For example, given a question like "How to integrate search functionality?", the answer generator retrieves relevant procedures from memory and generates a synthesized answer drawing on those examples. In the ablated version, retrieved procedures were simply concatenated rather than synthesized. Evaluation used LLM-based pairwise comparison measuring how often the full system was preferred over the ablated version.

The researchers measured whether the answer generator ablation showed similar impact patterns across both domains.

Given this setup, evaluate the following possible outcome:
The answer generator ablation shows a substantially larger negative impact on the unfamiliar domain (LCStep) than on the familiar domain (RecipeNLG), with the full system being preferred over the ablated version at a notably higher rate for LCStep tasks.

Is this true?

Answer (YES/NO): NO